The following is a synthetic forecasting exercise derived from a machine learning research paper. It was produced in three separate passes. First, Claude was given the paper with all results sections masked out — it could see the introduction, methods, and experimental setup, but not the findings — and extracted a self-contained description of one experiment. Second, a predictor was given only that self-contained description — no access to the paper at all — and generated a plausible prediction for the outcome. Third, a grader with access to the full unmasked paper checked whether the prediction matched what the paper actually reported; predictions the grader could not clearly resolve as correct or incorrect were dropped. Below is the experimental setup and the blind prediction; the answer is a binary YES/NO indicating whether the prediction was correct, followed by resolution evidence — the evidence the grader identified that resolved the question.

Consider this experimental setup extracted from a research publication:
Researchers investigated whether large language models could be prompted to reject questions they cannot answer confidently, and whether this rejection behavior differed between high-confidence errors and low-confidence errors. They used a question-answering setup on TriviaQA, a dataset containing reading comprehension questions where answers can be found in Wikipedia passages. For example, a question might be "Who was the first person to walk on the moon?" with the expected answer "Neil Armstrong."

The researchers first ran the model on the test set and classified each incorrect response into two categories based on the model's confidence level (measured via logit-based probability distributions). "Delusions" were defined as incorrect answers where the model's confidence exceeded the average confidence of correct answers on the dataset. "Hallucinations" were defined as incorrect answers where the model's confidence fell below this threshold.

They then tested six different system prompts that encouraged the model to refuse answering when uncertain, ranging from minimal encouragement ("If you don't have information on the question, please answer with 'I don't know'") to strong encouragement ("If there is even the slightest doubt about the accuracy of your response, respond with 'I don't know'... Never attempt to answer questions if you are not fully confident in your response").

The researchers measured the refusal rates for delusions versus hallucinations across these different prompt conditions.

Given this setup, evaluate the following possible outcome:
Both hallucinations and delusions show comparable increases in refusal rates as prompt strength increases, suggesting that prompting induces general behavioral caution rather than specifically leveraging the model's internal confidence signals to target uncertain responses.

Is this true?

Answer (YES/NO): NO